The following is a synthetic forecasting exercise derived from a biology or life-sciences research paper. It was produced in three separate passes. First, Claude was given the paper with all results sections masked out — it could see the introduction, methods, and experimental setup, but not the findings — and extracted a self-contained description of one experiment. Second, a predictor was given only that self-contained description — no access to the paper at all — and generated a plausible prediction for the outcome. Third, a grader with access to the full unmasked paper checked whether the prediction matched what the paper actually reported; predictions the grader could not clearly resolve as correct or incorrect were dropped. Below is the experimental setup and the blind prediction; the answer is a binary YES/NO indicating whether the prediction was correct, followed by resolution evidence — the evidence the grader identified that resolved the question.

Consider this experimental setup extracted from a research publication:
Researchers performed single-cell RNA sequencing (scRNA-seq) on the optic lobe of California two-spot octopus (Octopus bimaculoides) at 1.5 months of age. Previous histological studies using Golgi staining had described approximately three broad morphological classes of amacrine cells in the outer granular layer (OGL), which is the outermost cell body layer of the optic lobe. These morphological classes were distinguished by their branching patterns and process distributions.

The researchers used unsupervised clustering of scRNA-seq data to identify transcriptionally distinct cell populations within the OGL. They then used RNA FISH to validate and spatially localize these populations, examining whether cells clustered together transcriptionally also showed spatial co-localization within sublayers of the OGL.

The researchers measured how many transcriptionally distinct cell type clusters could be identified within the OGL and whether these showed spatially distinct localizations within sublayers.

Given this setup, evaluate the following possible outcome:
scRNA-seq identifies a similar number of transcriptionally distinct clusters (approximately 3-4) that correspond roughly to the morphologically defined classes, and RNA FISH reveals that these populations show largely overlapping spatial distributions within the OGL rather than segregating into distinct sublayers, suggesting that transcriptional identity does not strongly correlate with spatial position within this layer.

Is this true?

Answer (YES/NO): NO